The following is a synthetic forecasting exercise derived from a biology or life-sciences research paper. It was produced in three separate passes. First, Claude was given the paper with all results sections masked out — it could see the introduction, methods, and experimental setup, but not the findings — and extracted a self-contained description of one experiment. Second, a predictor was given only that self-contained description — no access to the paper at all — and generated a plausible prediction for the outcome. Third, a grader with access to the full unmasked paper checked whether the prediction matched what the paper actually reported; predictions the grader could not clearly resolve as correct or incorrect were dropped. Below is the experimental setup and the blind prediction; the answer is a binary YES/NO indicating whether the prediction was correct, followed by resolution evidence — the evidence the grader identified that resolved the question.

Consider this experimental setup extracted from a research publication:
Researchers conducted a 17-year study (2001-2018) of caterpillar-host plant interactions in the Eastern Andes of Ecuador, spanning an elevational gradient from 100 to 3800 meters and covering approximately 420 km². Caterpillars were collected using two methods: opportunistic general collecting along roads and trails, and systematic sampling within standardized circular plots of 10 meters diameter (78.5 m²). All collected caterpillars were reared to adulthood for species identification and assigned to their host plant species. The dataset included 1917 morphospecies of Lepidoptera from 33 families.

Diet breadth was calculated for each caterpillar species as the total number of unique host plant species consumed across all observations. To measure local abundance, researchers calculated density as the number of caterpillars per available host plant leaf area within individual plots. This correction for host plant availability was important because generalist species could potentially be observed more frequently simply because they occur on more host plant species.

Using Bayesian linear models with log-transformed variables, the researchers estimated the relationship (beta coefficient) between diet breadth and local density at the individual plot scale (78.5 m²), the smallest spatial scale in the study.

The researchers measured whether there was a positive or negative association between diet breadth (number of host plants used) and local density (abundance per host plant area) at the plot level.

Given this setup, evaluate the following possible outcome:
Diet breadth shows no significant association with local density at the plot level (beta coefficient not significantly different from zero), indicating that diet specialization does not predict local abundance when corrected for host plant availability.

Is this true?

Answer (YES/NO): NO